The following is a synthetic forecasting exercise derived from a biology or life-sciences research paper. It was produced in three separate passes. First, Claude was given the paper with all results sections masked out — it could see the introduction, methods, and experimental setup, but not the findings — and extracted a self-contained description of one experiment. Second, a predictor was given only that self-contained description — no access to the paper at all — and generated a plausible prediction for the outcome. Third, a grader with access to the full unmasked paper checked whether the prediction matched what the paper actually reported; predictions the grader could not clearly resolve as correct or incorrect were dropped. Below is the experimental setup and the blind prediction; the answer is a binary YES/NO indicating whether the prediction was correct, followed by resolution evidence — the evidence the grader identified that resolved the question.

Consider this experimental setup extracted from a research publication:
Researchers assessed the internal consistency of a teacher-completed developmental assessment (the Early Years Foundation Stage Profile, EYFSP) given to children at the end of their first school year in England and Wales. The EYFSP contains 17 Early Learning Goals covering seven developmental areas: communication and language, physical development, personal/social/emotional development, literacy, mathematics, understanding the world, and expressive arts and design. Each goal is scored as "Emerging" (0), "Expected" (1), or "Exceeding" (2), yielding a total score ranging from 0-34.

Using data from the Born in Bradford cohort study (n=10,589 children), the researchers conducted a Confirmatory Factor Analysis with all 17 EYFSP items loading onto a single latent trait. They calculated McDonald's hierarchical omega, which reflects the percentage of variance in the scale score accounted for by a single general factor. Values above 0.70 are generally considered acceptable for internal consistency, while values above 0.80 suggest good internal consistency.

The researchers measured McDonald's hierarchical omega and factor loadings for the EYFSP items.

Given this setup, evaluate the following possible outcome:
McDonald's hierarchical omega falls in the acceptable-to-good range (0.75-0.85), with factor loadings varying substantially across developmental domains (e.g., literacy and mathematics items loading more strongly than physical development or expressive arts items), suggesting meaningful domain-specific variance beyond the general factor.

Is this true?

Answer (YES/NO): NO